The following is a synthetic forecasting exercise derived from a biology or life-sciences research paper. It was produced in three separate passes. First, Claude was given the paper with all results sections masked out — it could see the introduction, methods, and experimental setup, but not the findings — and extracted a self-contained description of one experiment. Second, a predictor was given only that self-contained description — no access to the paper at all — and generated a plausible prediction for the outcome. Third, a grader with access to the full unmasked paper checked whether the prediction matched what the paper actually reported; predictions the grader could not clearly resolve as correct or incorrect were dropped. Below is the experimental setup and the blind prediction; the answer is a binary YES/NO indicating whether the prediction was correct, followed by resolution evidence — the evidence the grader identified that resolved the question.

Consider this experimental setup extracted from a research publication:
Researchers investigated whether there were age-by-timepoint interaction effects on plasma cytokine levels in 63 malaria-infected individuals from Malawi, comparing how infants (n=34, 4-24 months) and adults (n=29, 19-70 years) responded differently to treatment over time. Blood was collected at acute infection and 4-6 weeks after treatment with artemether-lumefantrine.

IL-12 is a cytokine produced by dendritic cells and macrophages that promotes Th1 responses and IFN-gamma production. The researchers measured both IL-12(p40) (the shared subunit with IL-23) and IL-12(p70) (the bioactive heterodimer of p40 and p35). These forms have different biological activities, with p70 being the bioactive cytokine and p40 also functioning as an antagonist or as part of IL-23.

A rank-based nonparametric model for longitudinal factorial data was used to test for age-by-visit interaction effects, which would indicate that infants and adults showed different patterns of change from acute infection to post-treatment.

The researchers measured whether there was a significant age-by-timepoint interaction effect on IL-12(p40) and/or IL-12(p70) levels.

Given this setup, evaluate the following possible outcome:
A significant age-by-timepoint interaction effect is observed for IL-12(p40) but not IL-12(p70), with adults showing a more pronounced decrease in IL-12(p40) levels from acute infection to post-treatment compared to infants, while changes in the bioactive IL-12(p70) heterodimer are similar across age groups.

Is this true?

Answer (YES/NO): NO